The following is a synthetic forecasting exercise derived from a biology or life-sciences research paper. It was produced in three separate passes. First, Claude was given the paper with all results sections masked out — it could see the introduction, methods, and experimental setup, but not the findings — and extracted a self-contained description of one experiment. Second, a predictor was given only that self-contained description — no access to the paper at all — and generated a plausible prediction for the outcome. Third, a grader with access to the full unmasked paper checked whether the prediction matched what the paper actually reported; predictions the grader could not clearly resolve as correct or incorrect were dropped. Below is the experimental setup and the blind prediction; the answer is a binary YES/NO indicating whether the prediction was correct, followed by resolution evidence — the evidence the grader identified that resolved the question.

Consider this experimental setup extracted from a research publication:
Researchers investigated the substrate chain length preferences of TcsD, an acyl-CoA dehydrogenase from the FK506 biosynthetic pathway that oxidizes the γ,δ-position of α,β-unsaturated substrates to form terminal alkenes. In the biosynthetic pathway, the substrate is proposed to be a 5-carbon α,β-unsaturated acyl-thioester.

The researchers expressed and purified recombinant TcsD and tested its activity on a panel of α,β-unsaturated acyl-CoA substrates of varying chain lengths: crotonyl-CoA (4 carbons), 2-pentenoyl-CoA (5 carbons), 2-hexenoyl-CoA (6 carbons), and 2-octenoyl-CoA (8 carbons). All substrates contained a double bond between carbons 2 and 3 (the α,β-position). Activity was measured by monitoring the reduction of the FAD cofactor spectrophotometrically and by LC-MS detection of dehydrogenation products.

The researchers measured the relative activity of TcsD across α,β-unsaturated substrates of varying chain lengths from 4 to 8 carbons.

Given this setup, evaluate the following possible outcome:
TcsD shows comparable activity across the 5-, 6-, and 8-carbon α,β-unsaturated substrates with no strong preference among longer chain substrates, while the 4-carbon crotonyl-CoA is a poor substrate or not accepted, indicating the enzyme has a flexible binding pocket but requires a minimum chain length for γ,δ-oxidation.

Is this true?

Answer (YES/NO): NO